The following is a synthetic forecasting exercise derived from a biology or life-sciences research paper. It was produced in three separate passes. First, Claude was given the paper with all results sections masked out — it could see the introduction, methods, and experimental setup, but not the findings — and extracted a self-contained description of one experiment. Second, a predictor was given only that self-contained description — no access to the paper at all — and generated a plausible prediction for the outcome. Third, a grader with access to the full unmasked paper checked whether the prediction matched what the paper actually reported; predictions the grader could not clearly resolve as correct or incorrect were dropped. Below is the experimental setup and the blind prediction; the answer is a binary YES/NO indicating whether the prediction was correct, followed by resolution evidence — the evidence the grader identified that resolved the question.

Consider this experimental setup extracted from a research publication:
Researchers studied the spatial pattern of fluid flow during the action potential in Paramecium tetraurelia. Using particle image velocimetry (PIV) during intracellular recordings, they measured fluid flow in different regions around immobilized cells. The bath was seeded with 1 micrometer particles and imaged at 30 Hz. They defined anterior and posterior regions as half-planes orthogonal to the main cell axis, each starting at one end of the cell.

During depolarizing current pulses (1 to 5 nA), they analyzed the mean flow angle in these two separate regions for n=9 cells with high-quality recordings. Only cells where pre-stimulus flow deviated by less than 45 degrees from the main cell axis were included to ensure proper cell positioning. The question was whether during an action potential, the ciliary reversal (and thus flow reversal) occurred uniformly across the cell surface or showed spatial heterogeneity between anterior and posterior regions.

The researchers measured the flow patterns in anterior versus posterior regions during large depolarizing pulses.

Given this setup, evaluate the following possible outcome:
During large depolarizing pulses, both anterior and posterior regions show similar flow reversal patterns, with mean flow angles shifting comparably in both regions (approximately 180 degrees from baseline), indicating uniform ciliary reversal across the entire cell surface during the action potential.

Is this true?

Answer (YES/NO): NO